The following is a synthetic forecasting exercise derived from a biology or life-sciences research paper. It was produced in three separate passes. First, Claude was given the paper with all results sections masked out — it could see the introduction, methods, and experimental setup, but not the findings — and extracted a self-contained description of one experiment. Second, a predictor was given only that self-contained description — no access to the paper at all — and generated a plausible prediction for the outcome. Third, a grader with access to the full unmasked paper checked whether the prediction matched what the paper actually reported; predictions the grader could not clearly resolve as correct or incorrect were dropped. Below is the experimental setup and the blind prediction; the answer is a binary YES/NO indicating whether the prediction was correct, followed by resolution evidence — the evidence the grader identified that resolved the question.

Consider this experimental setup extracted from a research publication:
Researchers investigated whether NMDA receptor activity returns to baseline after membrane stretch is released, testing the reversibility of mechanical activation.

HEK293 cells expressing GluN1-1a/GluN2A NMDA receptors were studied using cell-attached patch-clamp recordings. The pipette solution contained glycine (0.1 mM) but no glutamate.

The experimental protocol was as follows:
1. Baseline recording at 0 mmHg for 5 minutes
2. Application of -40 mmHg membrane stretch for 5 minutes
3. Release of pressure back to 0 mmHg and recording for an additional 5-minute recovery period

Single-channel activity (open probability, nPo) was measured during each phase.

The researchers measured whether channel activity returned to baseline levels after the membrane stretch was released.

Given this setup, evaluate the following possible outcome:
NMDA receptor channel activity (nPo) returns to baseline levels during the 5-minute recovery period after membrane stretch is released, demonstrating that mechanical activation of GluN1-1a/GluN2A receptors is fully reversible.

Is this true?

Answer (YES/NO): YES